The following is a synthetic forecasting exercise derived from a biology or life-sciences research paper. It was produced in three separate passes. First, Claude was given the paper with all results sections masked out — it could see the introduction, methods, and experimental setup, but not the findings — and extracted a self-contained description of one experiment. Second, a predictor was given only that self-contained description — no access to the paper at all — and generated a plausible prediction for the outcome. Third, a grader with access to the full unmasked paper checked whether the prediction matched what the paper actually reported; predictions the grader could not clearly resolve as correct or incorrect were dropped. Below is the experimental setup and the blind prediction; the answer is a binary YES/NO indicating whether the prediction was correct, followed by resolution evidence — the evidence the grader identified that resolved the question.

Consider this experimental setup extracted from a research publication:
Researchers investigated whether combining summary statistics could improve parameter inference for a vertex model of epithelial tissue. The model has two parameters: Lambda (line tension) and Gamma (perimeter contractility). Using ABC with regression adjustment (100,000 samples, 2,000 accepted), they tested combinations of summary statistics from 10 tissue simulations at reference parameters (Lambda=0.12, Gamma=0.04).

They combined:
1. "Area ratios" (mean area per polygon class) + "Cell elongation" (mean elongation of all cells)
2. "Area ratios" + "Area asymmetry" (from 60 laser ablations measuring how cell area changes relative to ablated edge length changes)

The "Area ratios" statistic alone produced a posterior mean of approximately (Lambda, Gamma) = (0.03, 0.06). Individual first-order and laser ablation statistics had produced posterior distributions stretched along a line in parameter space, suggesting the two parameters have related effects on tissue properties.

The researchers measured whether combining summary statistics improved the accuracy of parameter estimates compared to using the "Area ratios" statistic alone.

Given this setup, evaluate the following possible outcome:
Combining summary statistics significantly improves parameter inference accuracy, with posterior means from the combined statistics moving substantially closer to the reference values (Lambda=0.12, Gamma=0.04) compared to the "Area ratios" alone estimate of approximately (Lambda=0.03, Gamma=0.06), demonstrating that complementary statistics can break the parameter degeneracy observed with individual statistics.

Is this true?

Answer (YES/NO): NO